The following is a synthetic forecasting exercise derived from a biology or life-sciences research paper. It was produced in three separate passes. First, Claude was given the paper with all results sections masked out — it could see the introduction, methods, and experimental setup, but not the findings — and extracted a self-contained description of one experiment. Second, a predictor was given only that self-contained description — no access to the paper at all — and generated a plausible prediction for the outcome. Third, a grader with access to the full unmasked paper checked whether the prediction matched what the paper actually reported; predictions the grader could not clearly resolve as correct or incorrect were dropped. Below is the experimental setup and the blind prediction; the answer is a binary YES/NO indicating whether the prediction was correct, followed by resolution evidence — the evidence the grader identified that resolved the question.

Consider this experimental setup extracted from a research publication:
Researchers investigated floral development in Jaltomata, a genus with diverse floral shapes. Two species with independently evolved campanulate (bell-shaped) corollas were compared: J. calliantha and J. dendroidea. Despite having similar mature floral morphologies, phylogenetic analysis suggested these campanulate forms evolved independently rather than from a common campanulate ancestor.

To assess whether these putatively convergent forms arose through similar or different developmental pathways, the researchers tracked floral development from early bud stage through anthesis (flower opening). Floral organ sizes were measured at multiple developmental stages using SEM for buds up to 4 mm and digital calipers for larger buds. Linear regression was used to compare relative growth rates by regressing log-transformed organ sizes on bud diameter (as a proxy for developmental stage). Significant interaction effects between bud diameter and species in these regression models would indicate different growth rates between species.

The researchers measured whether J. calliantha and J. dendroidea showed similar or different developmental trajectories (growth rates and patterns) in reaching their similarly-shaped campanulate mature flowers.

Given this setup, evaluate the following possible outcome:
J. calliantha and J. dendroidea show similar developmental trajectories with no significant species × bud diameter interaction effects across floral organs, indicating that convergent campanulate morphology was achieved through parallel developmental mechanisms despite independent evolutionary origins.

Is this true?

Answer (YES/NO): NO